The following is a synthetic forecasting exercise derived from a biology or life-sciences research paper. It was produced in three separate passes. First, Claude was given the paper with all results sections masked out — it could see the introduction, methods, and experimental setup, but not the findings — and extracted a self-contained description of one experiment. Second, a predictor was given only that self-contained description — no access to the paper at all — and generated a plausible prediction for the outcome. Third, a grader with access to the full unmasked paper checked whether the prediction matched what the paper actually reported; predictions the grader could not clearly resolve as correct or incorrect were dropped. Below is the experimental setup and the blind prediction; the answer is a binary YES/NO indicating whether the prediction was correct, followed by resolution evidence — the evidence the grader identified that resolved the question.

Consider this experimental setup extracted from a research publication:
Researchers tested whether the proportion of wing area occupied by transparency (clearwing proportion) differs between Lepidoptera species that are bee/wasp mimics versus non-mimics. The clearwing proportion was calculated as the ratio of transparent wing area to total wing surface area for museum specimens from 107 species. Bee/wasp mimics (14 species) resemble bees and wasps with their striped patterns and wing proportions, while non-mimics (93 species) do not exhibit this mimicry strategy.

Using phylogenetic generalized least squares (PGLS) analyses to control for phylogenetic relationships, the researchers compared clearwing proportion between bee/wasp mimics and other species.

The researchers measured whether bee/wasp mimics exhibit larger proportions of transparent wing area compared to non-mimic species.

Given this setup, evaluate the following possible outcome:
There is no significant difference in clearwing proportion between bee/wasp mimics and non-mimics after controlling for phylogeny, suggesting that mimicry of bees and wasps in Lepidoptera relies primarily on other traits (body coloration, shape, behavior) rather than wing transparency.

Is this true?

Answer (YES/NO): NO